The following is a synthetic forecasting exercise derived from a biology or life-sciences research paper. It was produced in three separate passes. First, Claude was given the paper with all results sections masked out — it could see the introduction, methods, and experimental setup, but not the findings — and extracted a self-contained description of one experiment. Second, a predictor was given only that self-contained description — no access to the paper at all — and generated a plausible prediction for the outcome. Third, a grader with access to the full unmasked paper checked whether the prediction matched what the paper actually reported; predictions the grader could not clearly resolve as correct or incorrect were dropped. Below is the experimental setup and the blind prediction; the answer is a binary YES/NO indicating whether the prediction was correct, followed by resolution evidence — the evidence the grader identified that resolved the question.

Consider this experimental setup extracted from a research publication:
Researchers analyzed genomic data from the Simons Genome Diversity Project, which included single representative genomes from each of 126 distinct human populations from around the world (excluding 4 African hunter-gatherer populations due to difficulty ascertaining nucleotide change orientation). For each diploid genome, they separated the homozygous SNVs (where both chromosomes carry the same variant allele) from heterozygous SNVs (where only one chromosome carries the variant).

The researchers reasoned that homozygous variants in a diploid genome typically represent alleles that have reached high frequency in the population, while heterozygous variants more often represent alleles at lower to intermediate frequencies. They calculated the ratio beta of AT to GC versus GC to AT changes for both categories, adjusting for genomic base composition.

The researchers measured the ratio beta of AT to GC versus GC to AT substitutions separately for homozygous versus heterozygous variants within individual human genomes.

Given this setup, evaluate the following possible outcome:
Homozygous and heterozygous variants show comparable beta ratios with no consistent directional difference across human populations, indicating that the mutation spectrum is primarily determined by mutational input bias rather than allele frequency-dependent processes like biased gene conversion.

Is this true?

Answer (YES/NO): NO